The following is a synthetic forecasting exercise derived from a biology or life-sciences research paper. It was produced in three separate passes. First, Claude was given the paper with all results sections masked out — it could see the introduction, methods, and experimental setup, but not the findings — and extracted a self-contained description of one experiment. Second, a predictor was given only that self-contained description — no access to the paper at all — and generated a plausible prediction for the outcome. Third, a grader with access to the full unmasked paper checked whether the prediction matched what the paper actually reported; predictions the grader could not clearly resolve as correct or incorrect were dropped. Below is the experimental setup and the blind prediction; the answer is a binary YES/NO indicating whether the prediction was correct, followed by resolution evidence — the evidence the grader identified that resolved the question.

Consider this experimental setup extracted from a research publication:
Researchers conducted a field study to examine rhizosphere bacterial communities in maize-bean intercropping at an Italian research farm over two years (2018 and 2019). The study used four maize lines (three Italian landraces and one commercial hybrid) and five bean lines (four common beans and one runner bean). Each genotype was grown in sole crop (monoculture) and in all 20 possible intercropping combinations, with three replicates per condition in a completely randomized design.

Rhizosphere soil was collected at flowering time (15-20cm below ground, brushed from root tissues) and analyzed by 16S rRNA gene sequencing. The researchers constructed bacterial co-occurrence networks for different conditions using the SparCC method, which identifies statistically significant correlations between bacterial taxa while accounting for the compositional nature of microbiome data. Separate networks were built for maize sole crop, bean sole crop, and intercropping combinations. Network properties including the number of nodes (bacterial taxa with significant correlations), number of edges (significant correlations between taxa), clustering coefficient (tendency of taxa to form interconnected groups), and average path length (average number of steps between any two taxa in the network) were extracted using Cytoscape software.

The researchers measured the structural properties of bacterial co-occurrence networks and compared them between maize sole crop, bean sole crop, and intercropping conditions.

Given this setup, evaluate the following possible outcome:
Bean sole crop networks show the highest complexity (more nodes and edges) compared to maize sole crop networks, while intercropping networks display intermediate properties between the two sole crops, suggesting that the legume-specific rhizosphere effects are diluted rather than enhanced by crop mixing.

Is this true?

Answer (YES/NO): NO